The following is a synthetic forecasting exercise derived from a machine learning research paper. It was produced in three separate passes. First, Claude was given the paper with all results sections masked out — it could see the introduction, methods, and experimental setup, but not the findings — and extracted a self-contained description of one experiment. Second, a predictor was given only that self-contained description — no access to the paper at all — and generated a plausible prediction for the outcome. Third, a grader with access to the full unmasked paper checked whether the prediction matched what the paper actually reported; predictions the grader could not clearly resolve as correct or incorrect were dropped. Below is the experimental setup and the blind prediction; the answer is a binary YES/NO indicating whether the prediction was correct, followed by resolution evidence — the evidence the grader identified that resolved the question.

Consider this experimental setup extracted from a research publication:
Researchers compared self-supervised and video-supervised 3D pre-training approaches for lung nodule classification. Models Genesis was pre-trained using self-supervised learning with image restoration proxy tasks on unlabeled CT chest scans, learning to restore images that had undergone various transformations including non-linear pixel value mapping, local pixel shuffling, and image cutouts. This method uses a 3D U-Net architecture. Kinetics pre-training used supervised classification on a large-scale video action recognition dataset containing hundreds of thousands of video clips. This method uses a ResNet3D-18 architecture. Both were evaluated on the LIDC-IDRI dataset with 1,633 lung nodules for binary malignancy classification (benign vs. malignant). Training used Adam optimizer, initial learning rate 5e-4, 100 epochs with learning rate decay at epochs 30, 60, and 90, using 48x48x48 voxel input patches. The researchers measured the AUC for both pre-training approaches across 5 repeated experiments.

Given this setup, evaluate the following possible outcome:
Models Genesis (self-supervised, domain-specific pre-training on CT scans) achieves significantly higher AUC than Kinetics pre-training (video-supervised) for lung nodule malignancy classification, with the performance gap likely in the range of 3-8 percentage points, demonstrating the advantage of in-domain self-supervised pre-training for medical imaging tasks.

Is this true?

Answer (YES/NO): NO